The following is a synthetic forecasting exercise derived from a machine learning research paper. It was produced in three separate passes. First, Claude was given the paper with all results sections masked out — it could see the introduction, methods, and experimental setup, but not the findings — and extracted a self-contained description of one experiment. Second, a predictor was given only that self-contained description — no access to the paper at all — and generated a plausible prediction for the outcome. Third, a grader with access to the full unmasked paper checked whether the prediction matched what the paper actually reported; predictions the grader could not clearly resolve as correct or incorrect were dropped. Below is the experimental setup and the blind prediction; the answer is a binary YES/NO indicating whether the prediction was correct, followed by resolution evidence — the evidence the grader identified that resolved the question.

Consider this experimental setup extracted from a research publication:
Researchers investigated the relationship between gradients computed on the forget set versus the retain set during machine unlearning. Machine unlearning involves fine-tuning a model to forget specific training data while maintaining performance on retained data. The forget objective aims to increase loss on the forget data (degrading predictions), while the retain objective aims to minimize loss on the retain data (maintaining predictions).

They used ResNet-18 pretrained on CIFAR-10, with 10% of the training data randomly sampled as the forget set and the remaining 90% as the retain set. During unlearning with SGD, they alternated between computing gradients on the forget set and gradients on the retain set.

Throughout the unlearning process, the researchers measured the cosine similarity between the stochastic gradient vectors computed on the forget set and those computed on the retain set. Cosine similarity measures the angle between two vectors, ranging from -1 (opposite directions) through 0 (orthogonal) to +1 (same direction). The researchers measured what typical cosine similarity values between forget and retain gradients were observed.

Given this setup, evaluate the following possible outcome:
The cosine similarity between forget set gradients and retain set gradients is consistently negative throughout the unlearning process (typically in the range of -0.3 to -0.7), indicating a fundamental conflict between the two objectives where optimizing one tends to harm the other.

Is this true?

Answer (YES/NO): NO